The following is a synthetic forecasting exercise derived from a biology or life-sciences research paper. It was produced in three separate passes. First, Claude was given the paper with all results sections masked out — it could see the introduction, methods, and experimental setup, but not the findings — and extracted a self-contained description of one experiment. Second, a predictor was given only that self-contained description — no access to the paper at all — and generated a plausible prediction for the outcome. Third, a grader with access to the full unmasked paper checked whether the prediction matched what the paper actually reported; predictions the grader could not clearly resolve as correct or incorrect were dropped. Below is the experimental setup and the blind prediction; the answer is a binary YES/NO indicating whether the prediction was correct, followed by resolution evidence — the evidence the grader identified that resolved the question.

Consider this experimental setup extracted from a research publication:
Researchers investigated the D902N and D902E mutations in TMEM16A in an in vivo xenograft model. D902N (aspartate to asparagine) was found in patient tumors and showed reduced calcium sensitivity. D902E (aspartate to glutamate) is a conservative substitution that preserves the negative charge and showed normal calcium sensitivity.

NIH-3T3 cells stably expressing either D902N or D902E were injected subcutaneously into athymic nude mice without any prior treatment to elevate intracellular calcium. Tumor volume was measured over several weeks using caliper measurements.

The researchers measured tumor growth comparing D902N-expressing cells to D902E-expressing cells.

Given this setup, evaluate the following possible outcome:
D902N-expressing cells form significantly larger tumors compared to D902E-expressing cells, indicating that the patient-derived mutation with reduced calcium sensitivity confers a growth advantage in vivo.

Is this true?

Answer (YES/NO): YES